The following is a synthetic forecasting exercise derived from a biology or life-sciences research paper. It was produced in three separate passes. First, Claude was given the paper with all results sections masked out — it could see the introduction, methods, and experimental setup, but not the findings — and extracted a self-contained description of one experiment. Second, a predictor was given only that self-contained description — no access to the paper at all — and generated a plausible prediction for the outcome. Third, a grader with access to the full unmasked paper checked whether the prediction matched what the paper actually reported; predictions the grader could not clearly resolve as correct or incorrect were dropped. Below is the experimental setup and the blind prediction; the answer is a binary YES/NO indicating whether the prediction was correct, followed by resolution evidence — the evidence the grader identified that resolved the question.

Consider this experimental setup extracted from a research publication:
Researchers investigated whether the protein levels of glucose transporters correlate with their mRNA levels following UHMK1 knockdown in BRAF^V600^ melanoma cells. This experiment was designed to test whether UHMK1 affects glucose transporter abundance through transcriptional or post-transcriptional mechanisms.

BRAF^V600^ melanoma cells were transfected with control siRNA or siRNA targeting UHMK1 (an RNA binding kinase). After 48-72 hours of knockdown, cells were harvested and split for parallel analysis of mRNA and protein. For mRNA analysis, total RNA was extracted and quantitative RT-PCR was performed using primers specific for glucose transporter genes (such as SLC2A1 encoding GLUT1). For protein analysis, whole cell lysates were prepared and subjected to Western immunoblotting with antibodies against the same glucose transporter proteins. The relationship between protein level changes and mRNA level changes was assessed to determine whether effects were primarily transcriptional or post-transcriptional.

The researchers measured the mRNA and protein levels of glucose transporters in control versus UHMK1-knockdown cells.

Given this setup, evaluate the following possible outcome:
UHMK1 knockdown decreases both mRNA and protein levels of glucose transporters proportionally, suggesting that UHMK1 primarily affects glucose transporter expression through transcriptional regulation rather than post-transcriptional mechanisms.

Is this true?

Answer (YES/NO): NO